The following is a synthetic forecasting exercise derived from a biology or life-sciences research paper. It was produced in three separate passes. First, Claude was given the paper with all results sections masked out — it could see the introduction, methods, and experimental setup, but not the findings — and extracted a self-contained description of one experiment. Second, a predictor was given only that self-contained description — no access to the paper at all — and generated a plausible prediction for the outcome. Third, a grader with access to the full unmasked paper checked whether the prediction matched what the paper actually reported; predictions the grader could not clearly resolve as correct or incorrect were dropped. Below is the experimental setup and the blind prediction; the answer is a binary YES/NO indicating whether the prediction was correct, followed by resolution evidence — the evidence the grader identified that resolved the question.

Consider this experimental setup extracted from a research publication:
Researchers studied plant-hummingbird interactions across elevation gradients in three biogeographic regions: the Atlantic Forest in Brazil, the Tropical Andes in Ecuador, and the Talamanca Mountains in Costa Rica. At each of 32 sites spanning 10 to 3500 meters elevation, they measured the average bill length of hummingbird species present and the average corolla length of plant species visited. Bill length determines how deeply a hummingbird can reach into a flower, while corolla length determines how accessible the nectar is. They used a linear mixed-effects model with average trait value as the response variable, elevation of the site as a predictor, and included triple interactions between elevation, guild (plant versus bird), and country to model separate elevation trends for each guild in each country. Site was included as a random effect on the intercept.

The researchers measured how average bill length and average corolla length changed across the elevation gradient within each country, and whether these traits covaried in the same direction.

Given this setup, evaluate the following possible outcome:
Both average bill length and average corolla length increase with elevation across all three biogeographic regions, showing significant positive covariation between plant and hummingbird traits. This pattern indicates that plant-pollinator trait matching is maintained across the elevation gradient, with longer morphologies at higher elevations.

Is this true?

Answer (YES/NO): NO